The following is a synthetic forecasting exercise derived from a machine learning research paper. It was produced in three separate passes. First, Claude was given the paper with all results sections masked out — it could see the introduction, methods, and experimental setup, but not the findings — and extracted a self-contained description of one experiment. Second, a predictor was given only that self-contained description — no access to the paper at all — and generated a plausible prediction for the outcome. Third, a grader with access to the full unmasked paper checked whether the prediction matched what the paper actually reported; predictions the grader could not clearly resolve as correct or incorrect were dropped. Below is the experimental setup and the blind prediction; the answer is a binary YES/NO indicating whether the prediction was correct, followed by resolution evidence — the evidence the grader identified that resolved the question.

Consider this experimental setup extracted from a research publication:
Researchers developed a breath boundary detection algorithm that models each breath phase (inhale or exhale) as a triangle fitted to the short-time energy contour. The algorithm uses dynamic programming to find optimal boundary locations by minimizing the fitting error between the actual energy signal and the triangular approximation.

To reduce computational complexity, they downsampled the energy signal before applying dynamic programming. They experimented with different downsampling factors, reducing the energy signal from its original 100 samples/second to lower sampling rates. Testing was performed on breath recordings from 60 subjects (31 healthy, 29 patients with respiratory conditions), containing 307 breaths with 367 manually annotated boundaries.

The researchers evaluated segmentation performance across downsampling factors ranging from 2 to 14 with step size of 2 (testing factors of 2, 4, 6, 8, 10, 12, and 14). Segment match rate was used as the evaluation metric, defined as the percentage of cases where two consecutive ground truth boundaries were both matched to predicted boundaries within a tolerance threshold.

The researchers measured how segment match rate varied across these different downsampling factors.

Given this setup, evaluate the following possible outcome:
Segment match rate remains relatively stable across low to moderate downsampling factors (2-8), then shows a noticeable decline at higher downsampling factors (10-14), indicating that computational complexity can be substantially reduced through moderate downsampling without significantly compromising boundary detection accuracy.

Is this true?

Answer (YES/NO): NO